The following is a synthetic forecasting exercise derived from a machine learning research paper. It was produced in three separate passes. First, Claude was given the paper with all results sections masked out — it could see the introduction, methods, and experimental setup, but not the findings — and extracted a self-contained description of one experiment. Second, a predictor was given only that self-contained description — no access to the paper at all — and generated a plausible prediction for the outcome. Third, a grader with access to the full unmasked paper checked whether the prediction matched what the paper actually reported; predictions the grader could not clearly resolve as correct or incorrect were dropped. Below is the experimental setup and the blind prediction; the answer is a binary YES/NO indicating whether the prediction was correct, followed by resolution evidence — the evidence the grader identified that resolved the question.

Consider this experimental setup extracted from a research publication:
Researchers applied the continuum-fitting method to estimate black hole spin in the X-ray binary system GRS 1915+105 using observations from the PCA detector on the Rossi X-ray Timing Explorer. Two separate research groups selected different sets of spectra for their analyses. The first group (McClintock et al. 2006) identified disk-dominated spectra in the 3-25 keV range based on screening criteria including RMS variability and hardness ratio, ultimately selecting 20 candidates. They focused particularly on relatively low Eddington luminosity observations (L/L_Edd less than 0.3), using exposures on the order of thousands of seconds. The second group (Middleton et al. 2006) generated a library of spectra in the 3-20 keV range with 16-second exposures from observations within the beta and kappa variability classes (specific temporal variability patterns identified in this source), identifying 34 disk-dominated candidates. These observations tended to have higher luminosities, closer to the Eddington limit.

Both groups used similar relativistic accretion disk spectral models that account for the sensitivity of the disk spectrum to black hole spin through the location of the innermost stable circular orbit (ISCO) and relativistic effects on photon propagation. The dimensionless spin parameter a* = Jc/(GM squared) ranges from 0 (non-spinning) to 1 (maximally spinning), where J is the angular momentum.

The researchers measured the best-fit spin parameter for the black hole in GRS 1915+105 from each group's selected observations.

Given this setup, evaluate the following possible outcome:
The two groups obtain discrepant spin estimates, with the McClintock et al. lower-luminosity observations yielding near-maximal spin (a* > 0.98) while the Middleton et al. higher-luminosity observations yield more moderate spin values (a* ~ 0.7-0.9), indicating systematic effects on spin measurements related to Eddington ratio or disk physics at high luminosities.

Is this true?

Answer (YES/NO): YES